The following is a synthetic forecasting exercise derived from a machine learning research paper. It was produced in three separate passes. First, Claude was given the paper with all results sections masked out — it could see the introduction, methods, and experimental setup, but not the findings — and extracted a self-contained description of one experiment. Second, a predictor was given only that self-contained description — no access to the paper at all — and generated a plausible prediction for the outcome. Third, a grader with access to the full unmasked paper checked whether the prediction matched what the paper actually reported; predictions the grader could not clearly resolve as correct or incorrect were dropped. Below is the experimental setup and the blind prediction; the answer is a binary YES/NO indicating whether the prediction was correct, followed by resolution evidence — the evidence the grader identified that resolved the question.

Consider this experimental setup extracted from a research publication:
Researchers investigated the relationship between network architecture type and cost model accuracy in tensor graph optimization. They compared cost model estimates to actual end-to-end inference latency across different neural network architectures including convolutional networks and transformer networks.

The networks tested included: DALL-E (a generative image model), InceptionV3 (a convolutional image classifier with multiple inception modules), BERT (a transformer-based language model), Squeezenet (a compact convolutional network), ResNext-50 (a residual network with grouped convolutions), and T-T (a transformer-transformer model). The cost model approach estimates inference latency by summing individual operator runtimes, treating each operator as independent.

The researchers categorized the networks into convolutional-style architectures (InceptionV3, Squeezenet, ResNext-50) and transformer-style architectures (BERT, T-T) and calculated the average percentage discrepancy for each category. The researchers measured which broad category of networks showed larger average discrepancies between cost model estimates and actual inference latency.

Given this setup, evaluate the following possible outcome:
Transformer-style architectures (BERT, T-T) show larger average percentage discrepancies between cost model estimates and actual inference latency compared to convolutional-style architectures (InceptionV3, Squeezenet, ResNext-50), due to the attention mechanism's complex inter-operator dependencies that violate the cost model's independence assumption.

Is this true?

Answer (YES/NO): NO